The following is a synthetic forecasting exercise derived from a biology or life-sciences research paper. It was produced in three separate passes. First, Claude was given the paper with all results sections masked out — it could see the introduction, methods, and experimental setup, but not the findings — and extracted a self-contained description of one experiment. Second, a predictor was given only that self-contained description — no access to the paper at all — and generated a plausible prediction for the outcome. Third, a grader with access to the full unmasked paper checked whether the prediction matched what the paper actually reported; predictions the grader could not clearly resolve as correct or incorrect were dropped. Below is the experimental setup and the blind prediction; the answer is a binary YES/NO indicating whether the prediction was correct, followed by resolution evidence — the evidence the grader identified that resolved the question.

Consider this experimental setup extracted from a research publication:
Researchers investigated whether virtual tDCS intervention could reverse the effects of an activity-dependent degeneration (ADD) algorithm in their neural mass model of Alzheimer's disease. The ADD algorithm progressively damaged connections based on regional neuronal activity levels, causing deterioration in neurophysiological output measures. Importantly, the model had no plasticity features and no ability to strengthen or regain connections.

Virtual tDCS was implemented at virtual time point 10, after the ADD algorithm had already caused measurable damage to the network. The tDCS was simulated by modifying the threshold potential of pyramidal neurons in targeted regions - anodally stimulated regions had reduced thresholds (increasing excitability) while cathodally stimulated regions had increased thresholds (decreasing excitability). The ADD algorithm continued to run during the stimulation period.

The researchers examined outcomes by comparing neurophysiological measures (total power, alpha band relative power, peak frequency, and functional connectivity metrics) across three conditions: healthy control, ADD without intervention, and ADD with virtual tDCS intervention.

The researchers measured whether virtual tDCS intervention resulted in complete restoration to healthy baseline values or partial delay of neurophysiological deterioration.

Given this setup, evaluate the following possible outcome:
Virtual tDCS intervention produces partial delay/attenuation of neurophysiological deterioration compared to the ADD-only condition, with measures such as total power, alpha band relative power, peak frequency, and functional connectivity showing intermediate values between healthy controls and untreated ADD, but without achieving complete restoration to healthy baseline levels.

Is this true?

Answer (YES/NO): YES